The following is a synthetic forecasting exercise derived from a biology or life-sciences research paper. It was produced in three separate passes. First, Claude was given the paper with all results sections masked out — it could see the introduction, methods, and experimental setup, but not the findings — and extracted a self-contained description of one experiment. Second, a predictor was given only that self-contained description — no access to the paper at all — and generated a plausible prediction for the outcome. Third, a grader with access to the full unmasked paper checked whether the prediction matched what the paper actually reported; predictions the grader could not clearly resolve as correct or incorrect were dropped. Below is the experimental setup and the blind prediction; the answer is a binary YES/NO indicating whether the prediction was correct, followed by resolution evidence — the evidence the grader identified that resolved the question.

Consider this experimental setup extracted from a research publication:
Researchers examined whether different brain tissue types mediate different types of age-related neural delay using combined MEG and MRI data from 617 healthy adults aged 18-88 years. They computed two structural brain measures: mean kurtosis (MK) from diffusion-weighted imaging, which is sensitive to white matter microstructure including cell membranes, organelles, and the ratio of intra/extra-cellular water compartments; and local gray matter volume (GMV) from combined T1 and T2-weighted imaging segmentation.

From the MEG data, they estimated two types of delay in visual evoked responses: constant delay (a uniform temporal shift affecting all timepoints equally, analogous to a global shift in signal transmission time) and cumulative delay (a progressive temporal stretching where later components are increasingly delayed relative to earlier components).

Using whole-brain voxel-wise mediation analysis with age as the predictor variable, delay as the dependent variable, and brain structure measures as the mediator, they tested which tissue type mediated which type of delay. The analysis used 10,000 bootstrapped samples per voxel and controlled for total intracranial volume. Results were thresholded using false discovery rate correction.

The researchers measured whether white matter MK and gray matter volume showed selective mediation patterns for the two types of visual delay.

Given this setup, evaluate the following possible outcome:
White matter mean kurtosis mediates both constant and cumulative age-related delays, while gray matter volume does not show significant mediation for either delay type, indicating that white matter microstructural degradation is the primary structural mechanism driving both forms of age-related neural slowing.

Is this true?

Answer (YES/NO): NO